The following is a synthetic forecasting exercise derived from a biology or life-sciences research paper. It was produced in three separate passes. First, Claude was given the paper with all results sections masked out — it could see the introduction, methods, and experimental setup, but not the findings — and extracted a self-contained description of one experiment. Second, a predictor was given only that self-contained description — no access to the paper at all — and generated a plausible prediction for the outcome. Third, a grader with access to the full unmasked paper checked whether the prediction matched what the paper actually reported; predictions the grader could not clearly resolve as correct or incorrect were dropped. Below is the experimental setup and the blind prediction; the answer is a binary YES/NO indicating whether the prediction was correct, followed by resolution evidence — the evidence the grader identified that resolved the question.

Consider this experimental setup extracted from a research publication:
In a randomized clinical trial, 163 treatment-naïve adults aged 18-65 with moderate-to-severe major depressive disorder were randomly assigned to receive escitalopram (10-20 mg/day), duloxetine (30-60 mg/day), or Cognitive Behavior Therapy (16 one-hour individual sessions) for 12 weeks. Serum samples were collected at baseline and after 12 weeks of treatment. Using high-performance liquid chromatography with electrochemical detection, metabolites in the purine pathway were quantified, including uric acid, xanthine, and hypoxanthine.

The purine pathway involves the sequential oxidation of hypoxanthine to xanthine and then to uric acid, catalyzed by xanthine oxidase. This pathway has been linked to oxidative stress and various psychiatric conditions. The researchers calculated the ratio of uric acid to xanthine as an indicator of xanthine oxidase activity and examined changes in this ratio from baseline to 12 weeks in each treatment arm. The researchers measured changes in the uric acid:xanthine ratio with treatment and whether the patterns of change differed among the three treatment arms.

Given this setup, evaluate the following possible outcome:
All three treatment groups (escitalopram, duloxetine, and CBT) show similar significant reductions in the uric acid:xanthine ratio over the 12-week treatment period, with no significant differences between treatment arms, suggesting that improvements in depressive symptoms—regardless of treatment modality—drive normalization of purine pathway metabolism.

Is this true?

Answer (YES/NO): NO